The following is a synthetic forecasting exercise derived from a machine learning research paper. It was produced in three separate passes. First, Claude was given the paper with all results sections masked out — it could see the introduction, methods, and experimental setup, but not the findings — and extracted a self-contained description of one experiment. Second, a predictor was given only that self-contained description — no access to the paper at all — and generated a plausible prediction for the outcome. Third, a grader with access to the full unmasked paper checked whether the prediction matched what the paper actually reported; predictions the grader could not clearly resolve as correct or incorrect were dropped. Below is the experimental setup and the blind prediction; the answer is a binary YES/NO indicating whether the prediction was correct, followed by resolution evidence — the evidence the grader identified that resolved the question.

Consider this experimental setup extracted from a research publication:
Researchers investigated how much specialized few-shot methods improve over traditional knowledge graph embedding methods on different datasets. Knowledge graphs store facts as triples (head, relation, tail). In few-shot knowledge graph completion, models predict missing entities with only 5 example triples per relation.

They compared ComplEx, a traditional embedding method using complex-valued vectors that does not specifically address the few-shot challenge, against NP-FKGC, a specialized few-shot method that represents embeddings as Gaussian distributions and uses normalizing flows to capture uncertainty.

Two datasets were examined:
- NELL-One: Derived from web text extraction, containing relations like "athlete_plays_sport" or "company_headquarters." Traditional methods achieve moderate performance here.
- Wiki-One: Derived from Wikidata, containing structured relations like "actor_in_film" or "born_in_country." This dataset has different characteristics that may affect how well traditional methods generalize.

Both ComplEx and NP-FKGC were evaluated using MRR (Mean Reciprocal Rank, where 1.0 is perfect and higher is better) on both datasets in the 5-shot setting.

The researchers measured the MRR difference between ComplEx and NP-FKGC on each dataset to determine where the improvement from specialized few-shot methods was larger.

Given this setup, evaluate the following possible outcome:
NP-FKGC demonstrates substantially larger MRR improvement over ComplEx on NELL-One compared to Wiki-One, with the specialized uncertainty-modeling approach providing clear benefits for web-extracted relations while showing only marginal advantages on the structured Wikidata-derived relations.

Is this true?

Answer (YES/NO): NO